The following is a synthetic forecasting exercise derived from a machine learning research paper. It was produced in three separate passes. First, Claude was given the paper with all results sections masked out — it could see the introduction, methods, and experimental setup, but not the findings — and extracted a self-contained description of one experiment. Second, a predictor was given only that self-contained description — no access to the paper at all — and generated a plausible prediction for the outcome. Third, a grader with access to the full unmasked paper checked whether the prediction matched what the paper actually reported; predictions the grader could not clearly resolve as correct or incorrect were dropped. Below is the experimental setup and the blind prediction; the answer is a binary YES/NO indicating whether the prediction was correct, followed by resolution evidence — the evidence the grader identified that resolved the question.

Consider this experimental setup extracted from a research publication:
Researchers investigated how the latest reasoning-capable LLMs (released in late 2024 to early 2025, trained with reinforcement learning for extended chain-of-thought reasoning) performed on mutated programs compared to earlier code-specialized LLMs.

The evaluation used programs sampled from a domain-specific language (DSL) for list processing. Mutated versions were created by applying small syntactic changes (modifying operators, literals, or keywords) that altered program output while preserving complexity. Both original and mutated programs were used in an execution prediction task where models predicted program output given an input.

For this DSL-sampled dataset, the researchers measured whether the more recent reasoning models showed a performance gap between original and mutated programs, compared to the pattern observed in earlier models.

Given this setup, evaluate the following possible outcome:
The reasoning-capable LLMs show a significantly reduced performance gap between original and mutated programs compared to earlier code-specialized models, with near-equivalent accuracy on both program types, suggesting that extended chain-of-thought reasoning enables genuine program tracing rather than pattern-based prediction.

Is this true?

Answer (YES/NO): NO